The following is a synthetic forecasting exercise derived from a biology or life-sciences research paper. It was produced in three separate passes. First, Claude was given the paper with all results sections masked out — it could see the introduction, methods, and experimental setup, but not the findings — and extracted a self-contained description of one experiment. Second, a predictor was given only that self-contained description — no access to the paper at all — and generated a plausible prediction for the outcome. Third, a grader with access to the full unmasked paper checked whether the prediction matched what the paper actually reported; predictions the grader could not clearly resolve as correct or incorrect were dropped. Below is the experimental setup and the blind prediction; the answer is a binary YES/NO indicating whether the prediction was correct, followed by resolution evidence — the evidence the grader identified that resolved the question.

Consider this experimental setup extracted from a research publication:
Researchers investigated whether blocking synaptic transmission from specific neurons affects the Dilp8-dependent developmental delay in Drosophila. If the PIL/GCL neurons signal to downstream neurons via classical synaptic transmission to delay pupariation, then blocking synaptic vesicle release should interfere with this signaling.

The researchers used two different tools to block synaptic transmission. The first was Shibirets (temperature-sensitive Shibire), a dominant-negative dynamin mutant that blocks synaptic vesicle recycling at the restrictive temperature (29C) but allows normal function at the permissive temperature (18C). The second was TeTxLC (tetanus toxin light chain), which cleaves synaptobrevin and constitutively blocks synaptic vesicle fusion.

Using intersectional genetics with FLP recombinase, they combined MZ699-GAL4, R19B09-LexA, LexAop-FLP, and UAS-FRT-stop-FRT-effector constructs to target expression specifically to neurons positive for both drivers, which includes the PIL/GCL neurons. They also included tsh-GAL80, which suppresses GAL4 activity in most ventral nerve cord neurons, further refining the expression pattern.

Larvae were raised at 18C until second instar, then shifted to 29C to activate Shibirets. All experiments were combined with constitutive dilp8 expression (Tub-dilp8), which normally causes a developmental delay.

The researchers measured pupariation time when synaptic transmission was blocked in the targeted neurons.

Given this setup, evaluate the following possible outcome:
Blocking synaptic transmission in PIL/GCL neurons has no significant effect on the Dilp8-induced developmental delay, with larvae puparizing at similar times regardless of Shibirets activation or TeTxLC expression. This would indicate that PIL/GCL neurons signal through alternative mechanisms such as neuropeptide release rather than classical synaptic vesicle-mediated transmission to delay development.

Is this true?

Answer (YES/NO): NO